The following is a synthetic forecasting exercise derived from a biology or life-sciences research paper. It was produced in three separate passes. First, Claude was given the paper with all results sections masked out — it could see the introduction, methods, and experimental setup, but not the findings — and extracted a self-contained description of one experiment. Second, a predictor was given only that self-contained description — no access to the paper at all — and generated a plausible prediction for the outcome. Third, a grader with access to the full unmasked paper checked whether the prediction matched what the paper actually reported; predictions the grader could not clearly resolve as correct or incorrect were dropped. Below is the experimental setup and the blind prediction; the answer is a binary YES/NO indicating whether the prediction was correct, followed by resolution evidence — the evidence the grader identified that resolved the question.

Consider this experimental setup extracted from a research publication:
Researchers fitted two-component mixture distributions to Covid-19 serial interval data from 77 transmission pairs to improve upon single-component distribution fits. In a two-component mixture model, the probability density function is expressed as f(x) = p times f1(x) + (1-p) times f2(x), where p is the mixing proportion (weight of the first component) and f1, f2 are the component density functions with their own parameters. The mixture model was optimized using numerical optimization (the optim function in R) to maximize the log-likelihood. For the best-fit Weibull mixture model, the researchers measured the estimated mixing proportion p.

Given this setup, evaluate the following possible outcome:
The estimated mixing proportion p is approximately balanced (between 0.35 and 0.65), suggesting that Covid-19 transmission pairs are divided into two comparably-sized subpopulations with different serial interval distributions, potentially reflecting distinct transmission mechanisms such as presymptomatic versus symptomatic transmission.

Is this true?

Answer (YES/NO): NO